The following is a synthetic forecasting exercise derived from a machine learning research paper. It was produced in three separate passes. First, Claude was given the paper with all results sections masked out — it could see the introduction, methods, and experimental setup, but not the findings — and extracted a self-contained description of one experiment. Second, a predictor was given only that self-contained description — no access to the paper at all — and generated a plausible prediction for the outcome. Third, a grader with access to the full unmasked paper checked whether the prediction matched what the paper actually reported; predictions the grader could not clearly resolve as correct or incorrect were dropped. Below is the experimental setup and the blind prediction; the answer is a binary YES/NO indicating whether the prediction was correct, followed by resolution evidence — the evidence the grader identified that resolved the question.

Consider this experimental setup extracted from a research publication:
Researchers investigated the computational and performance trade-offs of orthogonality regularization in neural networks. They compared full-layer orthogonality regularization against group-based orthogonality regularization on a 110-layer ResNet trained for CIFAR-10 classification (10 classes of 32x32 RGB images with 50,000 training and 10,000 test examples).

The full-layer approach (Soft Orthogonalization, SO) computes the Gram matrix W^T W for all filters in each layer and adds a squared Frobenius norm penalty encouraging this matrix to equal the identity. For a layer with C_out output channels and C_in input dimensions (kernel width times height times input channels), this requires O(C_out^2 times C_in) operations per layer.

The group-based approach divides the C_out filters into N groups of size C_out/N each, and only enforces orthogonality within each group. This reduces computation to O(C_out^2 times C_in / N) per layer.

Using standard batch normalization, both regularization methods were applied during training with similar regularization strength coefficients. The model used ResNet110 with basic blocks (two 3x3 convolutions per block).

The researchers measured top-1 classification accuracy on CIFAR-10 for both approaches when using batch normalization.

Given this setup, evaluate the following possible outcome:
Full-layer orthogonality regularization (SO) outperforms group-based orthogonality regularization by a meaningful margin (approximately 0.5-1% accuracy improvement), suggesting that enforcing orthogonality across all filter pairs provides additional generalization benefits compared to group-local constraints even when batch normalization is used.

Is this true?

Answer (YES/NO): NO